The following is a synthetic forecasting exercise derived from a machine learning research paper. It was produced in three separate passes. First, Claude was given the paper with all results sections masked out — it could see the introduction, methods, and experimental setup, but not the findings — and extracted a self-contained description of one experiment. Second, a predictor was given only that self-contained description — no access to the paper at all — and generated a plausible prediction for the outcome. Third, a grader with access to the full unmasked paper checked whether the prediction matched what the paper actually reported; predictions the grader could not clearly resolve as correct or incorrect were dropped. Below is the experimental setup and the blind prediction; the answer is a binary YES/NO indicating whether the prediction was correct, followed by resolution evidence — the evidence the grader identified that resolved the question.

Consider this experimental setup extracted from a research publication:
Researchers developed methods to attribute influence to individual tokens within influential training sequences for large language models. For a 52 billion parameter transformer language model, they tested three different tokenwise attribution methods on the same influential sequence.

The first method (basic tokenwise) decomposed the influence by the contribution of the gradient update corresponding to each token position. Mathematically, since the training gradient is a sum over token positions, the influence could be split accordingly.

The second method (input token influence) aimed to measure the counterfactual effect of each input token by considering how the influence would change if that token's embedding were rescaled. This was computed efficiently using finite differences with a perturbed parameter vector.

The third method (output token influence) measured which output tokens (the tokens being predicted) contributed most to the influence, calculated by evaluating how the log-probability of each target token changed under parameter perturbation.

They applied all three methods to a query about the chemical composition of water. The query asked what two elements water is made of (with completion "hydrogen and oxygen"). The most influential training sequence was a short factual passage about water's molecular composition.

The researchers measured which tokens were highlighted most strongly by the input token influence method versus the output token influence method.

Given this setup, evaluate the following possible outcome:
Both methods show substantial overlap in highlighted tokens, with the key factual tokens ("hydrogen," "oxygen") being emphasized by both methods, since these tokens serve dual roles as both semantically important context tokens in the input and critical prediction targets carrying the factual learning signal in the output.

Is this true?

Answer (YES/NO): NO